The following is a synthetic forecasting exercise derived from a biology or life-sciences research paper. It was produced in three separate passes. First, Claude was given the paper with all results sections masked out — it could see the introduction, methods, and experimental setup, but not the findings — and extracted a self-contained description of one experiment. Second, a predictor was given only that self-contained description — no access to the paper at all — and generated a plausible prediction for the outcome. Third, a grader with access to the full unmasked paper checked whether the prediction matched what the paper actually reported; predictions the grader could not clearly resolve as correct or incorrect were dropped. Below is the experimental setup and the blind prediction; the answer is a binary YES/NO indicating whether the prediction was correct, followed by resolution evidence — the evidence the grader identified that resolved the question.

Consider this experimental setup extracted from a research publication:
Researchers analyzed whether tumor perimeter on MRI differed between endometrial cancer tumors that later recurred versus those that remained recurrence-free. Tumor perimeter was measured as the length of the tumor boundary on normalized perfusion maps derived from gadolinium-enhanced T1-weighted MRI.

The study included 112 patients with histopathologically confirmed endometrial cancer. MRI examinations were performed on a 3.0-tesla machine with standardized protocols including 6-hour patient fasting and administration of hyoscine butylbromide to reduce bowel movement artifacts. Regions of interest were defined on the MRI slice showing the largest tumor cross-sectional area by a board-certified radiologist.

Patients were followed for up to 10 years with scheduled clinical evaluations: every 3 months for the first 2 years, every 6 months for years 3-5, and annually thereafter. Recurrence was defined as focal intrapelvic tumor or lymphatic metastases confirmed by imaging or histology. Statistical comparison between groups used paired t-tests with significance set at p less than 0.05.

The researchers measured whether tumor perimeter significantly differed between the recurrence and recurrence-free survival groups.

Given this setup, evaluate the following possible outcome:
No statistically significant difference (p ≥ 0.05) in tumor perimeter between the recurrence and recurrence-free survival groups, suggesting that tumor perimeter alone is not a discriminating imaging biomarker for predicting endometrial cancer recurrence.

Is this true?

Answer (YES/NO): NO